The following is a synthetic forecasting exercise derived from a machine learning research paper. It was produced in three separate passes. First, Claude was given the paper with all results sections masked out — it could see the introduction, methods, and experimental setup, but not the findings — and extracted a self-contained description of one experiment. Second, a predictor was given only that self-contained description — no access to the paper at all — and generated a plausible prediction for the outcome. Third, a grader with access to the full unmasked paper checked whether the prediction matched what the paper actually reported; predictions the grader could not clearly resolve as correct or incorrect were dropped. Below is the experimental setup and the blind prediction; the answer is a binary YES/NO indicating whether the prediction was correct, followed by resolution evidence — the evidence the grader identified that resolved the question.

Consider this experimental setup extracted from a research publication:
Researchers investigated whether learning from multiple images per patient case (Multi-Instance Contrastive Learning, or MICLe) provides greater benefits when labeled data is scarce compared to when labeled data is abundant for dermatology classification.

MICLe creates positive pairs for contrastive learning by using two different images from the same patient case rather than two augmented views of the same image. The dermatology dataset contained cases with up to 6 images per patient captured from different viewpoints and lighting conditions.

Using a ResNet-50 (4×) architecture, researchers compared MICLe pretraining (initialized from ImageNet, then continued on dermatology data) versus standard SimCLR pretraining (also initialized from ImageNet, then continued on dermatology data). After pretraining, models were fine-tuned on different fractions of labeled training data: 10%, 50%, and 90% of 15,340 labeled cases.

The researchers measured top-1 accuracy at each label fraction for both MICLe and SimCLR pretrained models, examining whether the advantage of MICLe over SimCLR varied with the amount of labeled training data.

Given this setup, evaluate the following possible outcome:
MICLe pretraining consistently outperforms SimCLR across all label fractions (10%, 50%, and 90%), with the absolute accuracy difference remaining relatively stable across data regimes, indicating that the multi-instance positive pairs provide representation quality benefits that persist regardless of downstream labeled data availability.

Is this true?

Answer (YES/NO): NO